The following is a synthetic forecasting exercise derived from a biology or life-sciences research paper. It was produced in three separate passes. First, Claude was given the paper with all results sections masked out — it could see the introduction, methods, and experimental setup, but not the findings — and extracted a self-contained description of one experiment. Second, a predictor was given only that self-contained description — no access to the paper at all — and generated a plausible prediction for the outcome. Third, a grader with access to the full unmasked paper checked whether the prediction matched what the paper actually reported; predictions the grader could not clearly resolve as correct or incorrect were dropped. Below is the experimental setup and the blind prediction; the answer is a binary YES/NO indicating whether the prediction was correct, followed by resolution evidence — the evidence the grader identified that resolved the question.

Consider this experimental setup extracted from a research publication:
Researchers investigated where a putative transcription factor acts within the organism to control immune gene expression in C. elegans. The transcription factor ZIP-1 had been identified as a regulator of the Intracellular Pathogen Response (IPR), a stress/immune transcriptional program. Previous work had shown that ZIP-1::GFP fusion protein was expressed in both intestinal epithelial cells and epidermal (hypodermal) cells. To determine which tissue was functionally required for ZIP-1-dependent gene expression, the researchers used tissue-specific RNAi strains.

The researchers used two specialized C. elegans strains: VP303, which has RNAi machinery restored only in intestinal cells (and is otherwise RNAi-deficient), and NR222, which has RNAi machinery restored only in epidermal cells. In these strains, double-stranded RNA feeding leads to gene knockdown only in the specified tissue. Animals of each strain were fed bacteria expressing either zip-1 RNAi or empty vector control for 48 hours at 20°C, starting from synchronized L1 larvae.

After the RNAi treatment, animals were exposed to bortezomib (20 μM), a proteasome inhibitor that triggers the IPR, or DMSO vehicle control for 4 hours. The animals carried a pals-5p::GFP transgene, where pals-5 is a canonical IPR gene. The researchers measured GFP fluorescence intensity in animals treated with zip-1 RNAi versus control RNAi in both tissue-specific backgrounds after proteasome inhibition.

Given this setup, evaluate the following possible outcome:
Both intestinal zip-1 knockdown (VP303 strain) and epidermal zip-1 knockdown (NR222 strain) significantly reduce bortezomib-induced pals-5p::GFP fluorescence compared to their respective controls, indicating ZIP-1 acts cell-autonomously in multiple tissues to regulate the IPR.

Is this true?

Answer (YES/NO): NO